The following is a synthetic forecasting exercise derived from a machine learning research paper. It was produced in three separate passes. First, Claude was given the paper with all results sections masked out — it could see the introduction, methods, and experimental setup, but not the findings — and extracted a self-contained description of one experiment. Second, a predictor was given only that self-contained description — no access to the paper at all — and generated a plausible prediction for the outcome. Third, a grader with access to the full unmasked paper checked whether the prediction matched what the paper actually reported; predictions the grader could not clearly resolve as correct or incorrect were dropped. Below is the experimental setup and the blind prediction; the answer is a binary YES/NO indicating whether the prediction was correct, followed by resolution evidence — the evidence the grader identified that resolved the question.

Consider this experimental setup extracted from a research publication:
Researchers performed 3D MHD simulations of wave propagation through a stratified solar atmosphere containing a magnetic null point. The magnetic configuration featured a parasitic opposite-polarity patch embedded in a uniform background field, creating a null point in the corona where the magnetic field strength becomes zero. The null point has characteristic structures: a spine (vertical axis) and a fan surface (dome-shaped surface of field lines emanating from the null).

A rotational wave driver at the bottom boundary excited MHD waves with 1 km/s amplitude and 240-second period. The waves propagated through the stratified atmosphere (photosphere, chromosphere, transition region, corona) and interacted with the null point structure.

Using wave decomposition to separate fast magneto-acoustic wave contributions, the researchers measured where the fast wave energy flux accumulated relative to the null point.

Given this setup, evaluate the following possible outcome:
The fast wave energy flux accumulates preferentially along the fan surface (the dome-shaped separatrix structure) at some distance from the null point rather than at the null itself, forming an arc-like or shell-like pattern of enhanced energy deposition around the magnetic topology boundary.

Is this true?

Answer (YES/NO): NO